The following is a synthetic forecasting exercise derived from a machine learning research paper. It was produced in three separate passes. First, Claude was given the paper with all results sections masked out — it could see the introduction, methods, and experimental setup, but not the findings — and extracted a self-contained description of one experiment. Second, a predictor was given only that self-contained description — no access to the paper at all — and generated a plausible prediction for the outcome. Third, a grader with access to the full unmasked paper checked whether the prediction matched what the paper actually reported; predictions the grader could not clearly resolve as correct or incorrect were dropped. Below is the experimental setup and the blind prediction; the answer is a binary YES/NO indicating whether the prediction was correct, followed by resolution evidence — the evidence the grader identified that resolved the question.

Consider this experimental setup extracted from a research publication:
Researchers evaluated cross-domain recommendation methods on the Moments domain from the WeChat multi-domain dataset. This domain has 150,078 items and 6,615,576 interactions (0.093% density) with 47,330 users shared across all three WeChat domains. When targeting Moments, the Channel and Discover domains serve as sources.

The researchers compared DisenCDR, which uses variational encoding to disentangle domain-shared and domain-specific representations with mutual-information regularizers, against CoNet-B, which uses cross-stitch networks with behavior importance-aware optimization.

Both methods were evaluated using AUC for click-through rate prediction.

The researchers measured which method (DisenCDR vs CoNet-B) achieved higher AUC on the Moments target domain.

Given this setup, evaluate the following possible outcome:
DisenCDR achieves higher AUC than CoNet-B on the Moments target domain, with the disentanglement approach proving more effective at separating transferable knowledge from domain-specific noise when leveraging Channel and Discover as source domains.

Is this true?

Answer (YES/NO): YES